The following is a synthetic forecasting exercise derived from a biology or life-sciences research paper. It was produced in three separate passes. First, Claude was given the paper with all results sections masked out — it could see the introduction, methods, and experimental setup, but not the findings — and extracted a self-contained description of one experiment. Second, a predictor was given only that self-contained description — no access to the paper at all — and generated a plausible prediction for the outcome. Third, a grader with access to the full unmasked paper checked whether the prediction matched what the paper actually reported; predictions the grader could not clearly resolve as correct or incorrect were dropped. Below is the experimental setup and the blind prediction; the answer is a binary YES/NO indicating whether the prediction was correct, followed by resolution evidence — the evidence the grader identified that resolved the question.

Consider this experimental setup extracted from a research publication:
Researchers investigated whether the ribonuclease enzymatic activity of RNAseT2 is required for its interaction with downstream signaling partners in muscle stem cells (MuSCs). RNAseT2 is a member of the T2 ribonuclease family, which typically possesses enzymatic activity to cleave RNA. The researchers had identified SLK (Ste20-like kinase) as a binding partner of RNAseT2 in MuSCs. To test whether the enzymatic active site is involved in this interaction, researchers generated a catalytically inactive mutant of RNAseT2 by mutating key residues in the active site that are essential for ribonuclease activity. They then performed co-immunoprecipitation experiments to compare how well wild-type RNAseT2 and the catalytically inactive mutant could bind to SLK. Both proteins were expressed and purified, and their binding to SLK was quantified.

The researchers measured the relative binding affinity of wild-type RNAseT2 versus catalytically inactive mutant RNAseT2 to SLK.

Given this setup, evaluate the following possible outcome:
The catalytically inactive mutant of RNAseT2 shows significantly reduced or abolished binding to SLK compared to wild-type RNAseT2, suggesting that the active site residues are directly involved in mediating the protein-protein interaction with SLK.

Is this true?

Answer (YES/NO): YES